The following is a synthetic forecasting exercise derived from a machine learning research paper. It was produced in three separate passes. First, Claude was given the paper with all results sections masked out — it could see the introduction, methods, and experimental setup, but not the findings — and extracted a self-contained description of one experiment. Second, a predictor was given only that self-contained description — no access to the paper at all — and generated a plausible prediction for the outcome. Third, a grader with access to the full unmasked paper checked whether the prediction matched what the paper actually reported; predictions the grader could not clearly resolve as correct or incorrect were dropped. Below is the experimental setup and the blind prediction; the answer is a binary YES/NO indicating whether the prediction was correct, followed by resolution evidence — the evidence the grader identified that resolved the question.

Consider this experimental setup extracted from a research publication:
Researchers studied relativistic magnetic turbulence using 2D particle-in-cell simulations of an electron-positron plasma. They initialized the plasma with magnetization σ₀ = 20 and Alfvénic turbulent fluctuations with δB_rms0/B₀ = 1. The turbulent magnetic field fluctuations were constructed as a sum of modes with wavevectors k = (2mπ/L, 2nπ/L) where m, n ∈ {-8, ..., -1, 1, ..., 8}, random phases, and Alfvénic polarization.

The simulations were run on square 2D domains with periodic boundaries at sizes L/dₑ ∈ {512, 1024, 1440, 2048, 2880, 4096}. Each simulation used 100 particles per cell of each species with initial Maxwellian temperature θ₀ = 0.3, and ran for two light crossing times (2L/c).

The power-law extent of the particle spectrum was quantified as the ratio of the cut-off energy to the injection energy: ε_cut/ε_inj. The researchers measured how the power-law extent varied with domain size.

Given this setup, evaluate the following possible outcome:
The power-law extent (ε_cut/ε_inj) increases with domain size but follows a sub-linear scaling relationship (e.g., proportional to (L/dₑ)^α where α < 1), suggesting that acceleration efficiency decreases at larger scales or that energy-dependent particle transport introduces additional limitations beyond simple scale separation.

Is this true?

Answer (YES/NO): NO